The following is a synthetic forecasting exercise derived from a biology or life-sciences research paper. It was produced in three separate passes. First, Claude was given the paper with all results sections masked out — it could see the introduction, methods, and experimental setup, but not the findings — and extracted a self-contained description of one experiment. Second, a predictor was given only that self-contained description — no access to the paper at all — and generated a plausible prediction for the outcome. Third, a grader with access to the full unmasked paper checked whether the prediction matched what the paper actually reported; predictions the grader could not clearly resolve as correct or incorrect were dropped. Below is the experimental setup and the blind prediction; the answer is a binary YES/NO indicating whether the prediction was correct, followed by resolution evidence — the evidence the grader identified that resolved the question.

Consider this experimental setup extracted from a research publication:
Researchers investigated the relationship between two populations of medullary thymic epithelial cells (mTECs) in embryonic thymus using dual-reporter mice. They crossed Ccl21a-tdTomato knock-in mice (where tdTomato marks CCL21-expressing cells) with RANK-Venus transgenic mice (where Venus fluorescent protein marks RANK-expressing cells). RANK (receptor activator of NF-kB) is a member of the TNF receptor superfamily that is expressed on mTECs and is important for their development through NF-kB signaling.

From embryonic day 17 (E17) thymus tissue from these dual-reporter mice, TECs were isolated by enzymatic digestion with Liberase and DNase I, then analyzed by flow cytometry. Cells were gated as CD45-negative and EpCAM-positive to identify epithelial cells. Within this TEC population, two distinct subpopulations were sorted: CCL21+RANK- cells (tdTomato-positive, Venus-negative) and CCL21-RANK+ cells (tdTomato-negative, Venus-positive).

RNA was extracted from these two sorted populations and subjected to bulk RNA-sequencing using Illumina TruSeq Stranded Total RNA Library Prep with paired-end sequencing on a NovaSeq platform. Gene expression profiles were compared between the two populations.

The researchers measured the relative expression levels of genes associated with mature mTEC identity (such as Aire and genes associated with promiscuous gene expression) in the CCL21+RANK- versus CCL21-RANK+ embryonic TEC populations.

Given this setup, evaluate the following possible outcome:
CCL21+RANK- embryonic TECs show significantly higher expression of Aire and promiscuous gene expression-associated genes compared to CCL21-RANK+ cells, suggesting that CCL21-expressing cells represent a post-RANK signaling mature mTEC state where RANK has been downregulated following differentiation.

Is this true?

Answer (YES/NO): NO